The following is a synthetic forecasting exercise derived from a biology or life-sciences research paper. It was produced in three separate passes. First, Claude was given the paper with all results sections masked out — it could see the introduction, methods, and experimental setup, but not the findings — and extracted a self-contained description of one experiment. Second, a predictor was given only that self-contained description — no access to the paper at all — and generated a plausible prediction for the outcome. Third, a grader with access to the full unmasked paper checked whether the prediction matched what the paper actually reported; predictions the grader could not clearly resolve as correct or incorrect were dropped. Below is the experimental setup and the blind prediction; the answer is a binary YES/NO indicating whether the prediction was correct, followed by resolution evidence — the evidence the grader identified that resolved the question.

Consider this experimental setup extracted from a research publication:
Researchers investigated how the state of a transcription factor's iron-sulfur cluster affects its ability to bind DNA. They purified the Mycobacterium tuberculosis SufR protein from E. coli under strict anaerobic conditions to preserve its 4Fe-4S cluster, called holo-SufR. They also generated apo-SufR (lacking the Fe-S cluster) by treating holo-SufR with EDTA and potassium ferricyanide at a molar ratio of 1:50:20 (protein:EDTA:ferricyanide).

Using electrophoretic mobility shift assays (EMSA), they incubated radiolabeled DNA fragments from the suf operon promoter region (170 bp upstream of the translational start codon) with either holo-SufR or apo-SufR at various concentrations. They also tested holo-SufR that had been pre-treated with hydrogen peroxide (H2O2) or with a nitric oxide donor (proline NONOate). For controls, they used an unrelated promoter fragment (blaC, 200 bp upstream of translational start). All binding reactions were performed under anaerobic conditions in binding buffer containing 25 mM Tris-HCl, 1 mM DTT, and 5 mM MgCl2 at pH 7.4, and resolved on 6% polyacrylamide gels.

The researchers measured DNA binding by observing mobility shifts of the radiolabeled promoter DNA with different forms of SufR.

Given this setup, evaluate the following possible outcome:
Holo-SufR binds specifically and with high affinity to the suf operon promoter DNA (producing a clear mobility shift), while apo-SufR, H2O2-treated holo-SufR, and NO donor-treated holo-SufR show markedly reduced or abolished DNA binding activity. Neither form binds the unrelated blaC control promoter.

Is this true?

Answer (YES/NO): YES